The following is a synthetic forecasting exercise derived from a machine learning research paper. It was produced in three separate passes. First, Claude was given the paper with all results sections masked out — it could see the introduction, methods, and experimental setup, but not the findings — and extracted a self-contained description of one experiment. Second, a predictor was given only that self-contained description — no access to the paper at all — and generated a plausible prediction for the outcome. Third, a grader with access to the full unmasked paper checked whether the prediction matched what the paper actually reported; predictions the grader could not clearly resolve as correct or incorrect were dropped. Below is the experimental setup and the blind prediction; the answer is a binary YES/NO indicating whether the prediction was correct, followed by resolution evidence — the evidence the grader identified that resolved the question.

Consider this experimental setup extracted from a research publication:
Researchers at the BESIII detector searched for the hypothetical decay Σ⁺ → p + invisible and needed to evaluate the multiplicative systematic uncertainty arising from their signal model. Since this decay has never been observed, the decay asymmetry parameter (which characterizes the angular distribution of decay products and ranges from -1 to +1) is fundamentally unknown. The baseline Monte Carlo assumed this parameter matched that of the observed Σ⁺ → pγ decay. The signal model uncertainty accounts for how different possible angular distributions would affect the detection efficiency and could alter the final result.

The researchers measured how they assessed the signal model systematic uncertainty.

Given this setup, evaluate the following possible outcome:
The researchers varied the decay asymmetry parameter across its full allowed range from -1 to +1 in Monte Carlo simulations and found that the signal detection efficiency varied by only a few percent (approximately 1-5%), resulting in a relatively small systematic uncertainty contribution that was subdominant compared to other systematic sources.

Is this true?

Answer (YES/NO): NO